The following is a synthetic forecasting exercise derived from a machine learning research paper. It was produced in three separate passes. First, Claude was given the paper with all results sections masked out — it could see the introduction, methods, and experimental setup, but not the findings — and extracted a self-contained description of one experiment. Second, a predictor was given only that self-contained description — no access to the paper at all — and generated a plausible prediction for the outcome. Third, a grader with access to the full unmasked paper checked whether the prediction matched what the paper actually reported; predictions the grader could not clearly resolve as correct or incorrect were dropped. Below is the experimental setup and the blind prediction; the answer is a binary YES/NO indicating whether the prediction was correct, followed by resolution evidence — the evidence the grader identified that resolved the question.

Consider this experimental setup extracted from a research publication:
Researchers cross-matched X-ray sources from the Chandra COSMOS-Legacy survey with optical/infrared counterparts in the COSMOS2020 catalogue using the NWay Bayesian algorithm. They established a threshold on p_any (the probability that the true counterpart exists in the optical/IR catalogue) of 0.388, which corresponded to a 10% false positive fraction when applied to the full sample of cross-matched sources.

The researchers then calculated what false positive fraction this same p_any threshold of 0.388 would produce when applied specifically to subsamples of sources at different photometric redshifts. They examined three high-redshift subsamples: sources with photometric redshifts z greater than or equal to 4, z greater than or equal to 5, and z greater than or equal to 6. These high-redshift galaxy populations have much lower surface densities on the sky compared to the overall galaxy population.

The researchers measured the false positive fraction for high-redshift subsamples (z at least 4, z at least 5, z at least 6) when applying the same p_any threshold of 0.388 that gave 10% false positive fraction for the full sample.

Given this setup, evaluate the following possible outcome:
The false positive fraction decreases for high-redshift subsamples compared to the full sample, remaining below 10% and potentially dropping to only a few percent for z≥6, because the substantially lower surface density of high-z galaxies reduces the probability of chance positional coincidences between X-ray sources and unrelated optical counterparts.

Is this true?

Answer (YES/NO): NO